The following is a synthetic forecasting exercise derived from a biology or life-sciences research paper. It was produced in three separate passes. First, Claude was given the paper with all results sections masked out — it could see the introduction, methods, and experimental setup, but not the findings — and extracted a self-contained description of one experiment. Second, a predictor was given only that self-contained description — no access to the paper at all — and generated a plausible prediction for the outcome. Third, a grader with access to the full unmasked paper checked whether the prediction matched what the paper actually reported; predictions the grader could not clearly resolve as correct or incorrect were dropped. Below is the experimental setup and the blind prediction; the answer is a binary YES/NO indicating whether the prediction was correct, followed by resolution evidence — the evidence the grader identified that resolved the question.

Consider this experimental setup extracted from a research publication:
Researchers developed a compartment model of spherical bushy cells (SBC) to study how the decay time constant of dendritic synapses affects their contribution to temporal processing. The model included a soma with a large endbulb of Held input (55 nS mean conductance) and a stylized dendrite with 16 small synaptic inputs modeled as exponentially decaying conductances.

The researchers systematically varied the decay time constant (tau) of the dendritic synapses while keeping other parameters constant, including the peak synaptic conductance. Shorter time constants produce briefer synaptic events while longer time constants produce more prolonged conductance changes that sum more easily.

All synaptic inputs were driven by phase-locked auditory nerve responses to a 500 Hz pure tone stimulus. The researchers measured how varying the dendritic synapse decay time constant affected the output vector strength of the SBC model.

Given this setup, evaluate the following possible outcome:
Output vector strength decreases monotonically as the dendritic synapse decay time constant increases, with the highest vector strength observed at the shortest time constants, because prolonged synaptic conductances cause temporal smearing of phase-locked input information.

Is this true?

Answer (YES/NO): NO